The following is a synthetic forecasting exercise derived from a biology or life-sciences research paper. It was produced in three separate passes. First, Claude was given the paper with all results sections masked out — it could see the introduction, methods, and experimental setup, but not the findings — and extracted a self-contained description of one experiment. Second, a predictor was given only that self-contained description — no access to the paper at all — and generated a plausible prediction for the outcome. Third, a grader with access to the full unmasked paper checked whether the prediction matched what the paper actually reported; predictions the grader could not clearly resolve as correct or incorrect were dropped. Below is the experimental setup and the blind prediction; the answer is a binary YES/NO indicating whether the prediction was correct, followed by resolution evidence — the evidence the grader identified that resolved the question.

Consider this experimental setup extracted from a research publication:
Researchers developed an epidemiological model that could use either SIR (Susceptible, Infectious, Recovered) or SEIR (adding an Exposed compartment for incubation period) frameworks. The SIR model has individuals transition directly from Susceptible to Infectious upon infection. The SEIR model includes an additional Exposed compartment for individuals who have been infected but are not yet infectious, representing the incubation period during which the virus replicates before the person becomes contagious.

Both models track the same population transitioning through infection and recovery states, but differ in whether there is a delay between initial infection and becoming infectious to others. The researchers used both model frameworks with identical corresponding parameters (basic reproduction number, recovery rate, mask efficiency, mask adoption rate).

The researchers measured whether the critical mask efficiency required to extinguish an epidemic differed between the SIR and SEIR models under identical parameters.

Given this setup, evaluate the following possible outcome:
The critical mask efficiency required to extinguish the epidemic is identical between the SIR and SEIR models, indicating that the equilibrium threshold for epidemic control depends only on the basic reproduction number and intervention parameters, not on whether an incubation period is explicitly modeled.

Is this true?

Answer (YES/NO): YES